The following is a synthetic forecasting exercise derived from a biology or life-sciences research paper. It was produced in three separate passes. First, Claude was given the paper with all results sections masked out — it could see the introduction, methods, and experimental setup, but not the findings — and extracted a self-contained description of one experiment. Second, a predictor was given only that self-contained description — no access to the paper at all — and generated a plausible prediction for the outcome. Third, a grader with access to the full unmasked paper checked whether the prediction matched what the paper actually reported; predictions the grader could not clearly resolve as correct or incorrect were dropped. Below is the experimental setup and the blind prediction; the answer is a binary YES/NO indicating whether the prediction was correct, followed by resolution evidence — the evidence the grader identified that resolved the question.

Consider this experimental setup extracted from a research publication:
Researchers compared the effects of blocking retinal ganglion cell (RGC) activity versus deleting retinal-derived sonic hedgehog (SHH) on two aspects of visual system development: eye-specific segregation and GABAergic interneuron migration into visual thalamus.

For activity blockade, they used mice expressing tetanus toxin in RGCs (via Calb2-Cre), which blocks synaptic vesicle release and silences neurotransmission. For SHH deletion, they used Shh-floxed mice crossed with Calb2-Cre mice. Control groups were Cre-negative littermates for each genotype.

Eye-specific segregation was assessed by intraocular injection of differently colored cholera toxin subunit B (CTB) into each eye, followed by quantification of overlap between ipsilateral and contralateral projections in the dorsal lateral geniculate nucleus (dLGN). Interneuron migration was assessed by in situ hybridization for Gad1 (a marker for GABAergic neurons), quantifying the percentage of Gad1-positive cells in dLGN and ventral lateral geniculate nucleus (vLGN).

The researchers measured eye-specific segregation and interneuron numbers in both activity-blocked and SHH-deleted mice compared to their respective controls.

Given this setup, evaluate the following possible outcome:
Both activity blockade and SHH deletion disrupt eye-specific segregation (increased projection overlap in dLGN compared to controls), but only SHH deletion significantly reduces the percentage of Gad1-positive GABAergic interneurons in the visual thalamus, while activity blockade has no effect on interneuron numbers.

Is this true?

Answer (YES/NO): NO